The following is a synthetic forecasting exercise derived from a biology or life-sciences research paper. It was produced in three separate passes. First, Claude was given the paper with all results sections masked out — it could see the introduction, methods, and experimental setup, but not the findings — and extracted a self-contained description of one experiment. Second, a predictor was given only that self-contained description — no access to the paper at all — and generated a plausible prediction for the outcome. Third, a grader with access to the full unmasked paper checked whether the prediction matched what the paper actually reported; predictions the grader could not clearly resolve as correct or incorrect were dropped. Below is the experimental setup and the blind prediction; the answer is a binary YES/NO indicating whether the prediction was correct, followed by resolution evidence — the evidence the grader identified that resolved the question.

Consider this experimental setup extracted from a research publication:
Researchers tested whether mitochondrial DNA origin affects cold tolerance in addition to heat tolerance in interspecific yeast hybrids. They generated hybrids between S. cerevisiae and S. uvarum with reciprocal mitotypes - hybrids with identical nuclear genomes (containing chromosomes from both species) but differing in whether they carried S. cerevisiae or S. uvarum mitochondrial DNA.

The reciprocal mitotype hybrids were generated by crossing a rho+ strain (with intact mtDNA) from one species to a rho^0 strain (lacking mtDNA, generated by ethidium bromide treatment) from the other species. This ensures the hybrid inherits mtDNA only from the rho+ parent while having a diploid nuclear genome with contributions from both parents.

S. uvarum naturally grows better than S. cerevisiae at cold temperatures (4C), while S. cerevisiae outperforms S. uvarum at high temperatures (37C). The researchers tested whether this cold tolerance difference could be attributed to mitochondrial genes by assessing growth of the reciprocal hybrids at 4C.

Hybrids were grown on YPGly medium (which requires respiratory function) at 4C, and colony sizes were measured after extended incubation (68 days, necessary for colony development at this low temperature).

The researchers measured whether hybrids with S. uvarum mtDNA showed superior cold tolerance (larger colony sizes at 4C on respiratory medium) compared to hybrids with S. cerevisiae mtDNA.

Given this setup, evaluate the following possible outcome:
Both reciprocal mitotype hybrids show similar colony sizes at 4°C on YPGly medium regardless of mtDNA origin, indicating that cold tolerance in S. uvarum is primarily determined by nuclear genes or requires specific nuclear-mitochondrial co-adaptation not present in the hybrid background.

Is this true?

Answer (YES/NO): NO